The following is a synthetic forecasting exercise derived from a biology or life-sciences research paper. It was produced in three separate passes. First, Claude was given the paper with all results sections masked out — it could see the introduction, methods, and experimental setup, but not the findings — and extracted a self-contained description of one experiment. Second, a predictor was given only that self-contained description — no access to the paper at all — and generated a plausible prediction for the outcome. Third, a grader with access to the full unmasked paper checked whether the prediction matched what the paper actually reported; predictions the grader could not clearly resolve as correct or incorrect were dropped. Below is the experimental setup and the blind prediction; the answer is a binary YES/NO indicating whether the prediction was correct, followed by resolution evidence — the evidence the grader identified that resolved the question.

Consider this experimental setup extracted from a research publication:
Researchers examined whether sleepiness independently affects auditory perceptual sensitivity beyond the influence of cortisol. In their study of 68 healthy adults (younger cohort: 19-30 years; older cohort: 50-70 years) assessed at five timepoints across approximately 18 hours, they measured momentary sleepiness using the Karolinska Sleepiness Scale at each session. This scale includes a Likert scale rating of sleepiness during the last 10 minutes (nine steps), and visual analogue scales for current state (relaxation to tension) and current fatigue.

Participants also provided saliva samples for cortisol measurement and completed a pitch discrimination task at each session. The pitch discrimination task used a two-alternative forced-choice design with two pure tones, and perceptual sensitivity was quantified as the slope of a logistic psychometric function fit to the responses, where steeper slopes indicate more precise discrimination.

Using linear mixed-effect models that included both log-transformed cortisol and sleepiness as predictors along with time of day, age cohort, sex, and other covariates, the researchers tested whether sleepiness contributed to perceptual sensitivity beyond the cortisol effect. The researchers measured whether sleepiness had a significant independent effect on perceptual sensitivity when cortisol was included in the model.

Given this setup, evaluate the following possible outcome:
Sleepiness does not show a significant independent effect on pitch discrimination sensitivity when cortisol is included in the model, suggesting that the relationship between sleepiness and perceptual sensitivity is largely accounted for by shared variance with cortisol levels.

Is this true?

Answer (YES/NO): YES